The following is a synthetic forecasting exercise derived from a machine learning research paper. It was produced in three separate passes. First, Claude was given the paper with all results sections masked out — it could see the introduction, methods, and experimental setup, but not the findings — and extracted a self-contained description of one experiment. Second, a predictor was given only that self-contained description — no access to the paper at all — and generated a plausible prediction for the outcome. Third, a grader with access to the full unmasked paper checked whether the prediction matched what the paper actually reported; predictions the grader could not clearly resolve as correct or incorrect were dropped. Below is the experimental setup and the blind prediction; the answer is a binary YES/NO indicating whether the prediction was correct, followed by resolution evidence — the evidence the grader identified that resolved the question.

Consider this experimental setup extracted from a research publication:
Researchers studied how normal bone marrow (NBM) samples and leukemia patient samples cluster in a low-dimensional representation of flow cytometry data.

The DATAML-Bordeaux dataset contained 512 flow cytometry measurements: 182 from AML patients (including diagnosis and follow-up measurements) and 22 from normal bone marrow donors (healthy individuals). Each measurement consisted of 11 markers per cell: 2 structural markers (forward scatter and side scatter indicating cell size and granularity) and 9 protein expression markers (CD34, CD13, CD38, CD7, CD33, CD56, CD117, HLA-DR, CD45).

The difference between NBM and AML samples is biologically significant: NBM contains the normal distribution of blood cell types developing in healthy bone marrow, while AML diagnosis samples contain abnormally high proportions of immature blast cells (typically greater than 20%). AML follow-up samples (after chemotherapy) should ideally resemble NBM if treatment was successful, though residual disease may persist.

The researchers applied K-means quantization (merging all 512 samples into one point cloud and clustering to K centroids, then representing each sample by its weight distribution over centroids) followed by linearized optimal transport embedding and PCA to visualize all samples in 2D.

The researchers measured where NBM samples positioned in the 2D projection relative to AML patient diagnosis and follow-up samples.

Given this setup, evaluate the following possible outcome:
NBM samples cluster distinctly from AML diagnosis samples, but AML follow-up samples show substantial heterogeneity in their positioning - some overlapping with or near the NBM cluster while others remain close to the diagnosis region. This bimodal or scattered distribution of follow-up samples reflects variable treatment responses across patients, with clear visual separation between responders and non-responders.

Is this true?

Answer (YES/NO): NO